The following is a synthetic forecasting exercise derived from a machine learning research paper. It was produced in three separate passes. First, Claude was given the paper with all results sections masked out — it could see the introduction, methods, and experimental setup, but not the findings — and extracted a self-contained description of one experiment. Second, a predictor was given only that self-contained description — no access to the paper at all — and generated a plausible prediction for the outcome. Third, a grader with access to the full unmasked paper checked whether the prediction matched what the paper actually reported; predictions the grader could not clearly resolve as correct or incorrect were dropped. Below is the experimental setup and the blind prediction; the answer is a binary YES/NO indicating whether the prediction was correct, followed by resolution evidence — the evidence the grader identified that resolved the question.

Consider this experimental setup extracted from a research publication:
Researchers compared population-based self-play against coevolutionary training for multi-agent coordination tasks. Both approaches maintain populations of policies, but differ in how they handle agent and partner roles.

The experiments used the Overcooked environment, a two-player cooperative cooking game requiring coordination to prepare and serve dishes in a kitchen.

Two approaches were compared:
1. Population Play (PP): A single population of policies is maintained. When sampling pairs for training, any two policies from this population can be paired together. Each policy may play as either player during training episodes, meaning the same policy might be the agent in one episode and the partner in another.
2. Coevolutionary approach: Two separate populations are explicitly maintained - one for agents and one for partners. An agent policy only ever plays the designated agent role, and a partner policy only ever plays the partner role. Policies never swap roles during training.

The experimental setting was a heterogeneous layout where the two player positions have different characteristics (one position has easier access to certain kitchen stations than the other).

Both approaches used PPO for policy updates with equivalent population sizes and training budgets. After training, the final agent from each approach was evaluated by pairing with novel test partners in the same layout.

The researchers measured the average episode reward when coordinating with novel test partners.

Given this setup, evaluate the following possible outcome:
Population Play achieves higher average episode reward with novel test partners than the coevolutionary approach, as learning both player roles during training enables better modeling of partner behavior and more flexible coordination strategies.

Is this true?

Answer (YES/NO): NO